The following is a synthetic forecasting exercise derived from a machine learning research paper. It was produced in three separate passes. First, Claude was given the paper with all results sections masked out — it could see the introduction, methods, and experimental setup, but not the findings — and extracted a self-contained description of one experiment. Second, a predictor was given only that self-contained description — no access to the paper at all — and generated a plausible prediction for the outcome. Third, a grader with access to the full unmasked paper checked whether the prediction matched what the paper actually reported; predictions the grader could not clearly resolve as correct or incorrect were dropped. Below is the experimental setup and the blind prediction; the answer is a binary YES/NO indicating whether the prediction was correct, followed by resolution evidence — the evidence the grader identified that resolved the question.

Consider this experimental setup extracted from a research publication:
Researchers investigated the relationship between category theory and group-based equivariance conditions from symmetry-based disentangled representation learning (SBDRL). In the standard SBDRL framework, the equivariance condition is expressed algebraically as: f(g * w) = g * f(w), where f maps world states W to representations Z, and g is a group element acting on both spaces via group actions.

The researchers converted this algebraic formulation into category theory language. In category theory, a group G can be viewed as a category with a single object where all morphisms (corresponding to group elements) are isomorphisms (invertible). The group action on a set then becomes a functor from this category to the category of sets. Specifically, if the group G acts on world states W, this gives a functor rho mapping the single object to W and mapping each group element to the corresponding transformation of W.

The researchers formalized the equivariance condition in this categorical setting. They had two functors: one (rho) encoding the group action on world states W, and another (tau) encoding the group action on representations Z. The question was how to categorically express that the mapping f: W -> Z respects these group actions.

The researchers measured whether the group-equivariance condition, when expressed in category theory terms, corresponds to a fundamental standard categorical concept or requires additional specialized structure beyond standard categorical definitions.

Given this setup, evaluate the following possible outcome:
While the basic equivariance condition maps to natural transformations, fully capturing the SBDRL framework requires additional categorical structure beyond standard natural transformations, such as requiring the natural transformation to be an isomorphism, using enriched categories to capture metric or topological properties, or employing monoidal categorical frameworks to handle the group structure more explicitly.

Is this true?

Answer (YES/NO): NO